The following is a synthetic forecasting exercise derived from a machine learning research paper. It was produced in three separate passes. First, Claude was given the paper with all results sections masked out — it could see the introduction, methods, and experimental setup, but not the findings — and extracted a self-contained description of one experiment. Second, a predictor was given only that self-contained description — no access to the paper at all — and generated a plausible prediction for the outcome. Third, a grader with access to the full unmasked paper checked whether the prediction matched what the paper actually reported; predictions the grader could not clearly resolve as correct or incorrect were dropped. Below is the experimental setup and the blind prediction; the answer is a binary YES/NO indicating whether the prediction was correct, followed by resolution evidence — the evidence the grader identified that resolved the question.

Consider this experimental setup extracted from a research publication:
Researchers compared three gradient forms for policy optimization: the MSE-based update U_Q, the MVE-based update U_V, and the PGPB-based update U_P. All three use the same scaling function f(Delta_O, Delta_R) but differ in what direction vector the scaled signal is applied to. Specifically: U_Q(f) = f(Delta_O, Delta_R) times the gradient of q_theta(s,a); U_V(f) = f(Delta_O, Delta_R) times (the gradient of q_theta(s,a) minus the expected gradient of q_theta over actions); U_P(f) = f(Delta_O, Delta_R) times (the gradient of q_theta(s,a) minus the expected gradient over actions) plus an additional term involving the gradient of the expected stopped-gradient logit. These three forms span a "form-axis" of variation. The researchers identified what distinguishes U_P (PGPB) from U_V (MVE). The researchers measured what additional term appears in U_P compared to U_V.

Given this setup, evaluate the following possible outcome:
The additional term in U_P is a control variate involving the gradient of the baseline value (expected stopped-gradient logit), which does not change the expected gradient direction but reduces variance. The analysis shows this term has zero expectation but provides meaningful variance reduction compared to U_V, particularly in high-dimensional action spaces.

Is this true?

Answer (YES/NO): NO